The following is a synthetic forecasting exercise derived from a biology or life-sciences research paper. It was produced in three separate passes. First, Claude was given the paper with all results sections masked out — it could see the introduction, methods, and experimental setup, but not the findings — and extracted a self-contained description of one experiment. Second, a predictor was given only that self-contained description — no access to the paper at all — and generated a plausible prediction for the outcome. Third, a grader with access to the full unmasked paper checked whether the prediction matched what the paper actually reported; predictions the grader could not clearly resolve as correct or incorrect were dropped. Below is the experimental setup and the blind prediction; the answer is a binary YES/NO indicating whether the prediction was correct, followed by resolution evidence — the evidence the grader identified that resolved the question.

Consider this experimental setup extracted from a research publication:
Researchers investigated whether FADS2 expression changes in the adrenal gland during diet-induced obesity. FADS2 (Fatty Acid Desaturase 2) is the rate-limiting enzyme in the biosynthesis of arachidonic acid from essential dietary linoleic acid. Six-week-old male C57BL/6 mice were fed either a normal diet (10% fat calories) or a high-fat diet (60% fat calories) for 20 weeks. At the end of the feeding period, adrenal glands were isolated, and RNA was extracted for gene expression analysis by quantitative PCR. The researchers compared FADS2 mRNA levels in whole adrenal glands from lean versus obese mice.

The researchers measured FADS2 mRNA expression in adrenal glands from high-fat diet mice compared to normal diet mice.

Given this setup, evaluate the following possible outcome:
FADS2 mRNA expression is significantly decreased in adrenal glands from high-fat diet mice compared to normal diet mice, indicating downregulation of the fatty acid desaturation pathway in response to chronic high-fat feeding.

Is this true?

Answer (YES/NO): NO